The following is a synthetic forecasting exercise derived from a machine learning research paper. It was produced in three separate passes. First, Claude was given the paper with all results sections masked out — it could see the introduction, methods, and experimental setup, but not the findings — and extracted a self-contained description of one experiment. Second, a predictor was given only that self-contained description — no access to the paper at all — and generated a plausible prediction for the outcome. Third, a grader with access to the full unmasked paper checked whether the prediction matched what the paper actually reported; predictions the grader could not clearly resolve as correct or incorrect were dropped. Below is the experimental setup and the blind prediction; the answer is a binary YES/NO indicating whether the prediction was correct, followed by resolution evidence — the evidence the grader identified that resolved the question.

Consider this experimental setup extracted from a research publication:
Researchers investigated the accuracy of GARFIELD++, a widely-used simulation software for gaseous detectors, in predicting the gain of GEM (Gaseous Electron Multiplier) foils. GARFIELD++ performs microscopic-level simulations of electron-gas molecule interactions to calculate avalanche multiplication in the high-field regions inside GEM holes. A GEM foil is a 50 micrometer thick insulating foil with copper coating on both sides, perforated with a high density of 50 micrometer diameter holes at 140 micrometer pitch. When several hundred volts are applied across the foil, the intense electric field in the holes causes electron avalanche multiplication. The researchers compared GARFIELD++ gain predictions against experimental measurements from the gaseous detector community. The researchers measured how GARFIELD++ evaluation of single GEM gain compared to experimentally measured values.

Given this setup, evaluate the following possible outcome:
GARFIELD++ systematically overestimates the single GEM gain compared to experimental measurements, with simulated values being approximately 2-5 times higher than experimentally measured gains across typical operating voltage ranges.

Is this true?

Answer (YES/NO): NO